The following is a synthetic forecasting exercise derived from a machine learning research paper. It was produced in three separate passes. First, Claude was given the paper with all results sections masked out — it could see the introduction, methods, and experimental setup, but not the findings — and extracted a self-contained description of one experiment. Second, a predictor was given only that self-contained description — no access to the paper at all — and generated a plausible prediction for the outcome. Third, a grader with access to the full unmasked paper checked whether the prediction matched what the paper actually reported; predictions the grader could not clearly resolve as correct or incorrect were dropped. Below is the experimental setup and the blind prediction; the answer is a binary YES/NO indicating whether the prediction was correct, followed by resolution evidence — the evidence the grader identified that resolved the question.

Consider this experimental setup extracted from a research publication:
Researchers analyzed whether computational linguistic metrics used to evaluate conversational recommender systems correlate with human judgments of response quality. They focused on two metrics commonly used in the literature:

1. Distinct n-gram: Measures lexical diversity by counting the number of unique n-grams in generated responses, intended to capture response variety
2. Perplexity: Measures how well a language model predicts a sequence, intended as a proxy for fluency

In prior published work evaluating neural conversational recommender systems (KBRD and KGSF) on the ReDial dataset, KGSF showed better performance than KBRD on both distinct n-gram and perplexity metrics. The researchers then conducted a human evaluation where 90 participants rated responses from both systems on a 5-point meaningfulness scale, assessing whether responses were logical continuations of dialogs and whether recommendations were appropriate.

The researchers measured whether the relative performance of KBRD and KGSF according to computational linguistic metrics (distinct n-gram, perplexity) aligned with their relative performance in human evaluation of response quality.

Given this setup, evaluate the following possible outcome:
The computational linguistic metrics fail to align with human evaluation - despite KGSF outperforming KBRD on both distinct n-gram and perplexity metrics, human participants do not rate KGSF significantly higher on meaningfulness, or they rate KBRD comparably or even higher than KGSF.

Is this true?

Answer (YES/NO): YES